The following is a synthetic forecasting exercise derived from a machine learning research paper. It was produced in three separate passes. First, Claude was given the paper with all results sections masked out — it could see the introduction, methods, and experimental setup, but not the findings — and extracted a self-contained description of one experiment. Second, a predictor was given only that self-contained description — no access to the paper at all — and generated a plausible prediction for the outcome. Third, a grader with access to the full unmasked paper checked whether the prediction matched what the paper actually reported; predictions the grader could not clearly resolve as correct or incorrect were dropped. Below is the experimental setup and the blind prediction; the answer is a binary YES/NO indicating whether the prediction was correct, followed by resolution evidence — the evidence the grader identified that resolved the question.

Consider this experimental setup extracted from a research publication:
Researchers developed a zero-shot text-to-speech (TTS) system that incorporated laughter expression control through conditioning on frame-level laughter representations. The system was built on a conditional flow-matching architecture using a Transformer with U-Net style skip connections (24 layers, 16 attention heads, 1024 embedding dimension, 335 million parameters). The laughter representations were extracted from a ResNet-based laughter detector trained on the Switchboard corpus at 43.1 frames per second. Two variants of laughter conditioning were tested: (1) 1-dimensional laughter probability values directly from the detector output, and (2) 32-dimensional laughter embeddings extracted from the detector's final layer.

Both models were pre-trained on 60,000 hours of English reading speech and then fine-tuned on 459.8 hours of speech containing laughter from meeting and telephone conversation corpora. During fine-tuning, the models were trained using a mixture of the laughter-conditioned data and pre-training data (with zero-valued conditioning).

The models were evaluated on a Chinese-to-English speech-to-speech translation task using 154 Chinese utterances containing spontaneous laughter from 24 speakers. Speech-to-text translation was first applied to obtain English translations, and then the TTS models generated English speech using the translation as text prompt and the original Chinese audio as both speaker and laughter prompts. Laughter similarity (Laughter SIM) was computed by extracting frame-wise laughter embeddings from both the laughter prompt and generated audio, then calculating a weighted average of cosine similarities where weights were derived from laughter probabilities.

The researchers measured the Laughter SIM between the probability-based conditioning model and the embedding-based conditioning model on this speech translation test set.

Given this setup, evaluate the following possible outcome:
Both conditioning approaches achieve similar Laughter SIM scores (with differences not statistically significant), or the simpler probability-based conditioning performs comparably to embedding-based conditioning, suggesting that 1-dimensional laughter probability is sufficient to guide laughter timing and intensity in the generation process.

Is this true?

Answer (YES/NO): NO